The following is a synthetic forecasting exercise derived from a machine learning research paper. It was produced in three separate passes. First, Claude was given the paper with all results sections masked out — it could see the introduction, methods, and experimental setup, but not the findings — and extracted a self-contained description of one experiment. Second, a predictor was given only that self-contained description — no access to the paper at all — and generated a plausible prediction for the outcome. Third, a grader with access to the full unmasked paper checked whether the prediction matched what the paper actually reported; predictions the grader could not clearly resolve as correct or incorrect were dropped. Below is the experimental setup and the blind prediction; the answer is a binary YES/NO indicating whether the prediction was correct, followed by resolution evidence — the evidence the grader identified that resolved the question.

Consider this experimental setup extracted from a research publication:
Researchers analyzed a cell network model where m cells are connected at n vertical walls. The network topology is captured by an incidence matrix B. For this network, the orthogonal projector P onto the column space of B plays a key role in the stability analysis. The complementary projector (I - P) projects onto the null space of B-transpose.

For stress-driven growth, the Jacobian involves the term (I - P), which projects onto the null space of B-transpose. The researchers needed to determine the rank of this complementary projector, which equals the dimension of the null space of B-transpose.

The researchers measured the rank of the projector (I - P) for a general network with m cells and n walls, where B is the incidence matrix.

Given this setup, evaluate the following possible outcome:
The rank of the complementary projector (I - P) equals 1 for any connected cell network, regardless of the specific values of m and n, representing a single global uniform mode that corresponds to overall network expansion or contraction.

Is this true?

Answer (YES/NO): NO